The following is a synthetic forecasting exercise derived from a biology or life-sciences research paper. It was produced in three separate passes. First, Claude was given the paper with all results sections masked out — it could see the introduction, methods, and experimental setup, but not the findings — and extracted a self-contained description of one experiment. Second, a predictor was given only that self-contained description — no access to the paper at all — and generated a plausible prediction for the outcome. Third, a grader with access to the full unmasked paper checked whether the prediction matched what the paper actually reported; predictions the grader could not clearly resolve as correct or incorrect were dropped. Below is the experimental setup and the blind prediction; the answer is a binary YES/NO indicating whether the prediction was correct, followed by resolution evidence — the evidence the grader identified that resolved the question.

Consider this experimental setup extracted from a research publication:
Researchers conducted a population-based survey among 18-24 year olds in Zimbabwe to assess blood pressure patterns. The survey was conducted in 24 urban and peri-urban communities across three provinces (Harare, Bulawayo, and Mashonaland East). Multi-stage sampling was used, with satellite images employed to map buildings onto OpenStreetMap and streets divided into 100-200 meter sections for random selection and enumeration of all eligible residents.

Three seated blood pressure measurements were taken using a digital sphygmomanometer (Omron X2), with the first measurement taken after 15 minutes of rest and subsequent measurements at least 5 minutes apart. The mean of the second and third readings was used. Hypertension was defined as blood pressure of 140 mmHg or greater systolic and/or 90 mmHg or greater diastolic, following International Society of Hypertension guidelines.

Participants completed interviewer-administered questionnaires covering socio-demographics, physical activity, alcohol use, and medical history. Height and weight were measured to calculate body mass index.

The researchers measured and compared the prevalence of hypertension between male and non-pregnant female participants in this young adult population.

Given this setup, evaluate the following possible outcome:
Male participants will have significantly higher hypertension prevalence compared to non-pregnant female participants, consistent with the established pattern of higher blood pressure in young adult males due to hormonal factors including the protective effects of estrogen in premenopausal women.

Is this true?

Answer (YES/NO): YES